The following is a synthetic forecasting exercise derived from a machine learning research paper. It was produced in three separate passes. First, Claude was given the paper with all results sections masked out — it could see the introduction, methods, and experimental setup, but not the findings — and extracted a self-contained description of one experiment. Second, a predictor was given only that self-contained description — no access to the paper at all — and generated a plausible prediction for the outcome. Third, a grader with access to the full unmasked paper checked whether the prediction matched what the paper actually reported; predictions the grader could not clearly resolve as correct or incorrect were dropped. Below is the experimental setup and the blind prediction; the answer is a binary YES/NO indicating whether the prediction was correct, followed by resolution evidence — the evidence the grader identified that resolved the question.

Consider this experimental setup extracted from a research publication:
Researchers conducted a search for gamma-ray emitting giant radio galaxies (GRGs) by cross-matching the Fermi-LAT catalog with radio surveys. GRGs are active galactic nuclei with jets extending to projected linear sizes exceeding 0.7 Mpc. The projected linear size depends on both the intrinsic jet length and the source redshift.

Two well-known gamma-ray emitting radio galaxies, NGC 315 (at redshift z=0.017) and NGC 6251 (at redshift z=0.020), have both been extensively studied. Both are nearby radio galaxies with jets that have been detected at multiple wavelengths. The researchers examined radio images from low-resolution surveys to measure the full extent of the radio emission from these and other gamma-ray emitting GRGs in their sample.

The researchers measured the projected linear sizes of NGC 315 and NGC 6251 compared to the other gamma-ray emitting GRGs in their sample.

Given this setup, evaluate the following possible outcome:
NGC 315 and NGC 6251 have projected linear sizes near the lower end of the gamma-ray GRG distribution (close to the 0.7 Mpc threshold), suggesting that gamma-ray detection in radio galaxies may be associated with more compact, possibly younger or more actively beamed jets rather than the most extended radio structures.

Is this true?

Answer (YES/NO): NO